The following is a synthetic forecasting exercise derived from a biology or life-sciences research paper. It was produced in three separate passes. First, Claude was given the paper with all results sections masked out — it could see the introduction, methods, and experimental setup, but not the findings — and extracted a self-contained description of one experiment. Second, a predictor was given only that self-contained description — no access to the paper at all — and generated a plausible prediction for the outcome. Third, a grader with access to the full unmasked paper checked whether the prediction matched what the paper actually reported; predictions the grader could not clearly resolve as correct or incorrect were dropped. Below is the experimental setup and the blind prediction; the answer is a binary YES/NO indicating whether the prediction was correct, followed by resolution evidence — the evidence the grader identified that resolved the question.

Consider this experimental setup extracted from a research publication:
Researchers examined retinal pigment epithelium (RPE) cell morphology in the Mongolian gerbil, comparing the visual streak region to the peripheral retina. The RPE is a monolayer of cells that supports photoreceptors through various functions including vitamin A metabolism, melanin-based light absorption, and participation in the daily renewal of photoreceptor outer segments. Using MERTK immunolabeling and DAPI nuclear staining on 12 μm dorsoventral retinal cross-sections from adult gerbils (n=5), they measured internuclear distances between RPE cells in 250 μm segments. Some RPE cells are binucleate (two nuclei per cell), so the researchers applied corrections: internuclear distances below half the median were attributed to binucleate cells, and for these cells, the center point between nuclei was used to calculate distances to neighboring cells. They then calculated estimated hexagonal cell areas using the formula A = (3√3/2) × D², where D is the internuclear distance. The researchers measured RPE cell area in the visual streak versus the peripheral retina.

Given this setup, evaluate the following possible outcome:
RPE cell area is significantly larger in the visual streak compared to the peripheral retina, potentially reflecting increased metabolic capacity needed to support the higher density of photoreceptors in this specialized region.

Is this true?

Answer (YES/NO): NO